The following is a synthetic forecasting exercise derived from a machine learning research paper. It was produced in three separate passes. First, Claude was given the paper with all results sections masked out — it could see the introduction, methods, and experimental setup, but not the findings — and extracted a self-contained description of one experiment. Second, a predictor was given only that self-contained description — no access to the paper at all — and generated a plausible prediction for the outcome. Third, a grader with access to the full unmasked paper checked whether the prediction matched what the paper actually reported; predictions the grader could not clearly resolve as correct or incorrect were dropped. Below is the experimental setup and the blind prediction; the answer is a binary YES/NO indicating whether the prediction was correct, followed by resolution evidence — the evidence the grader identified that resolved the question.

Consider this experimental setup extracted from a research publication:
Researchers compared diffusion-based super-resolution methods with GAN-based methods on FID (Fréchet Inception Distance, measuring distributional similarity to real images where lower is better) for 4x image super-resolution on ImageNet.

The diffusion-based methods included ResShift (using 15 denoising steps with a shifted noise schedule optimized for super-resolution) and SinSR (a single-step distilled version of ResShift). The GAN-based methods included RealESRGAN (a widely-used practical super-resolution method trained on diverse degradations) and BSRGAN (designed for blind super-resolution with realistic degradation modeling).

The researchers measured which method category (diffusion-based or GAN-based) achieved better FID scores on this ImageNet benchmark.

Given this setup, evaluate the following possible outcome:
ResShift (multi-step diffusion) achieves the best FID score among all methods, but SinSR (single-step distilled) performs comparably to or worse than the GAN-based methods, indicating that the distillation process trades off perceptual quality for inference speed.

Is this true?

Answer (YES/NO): NO